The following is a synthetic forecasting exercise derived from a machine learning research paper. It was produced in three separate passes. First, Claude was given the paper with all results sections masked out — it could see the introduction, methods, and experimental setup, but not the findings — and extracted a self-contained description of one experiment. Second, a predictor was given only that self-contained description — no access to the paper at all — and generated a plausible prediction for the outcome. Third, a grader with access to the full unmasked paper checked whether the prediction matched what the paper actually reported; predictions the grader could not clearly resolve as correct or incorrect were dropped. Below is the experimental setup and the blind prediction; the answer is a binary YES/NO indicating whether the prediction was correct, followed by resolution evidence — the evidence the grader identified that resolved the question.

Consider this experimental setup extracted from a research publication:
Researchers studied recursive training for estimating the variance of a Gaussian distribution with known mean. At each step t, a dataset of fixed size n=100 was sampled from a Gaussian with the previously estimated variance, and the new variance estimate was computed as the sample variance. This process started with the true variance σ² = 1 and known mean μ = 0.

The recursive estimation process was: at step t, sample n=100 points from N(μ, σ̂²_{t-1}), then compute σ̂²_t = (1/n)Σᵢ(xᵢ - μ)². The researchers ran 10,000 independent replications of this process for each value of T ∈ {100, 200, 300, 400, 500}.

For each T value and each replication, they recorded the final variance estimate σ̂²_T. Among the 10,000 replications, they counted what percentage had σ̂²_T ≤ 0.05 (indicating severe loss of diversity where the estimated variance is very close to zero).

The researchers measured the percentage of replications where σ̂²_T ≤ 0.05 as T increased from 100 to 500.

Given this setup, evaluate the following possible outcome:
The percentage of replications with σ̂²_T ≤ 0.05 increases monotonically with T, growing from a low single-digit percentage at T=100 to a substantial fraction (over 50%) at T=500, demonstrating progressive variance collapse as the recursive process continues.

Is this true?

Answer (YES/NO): NO